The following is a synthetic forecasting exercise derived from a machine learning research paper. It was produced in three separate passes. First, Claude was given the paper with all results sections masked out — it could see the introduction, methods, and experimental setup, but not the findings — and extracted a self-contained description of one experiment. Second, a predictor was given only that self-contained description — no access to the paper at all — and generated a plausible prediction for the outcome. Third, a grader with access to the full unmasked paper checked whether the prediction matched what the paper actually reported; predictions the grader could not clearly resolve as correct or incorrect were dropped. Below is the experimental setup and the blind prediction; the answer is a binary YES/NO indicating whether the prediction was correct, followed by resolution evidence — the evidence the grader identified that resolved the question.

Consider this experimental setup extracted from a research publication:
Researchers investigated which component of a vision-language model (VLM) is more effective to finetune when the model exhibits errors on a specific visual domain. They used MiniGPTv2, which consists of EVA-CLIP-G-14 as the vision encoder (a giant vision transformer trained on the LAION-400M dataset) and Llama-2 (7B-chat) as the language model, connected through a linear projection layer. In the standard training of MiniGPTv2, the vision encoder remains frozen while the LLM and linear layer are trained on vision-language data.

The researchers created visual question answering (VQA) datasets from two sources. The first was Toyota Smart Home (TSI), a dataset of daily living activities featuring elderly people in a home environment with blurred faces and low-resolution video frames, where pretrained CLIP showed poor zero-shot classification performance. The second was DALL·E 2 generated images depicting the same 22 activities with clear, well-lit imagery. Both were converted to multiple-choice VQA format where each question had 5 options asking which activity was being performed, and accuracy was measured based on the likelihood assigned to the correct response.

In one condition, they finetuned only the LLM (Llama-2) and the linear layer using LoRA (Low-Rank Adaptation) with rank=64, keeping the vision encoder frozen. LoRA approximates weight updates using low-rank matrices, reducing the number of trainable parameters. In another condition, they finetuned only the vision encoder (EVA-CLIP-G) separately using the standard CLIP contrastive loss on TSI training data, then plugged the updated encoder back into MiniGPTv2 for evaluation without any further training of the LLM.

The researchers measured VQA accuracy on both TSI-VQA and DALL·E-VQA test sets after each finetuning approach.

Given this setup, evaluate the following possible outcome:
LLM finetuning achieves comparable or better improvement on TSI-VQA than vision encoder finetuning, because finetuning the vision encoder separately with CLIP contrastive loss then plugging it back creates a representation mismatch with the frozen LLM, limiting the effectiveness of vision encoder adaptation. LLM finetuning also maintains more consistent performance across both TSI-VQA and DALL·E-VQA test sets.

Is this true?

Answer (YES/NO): NO